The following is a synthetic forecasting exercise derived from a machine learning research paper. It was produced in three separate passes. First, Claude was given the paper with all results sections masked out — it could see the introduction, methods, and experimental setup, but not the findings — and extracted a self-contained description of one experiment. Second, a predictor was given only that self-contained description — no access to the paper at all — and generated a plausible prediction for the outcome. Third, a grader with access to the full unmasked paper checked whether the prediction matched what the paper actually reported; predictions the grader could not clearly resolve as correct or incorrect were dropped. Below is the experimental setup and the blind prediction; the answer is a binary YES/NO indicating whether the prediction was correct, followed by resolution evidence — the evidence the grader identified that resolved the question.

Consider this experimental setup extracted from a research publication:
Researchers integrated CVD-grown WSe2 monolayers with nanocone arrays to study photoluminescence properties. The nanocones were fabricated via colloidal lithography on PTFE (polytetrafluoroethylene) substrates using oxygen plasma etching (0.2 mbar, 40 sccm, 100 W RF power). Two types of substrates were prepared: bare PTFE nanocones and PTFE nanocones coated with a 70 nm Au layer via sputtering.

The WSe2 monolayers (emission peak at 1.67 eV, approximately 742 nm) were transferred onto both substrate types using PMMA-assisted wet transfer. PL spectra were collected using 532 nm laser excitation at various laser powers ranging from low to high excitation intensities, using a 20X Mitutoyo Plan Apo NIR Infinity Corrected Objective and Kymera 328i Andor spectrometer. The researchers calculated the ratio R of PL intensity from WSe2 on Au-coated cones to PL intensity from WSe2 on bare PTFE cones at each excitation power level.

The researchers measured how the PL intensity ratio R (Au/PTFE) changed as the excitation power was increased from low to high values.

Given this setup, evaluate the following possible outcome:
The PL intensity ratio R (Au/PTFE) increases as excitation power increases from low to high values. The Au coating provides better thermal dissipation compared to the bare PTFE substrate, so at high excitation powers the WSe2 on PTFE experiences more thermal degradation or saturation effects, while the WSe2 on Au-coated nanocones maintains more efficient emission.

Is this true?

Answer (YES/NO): NO